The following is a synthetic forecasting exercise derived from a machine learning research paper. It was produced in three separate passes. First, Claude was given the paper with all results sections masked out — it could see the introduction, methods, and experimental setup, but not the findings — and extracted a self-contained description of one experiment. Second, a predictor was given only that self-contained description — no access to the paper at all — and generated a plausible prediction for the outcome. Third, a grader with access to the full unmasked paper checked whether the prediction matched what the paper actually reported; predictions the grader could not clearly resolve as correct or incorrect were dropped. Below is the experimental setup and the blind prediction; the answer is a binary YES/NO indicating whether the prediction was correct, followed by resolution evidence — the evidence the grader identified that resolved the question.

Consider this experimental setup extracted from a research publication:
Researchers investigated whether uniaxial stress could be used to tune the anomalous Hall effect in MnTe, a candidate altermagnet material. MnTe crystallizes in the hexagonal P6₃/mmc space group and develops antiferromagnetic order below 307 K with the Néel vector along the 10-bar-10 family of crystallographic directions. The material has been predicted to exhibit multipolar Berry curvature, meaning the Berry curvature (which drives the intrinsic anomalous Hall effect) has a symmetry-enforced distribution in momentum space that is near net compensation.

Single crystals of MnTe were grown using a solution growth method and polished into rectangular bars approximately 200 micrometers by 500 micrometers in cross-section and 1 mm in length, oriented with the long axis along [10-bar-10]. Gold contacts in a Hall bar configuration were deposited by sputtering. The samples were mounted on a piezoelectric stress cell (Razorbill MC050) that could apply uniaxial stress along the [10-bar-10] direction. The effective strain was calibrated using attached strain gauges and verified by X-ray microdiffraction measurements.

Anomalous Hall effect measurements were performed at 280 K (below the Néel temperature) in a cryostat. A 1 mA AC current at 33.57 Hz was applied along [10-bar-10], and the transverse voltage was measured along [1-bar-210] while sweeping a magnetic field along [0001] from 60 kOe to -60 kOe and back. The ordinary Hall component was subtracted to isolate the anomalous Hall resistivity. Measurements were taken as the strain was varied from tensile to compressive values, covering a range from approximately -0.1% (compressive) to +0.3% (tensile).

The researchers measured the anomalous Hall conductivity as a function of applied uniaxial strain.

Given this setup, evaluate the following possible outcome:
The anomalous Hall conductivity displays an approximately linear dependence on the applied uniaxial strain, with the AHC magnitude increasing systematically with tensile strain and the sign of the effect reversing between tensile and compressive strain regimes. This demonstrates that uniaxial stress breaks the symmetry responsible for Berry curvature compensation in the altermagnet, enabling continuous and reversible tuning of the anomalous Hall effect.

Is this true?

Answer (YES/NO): NO